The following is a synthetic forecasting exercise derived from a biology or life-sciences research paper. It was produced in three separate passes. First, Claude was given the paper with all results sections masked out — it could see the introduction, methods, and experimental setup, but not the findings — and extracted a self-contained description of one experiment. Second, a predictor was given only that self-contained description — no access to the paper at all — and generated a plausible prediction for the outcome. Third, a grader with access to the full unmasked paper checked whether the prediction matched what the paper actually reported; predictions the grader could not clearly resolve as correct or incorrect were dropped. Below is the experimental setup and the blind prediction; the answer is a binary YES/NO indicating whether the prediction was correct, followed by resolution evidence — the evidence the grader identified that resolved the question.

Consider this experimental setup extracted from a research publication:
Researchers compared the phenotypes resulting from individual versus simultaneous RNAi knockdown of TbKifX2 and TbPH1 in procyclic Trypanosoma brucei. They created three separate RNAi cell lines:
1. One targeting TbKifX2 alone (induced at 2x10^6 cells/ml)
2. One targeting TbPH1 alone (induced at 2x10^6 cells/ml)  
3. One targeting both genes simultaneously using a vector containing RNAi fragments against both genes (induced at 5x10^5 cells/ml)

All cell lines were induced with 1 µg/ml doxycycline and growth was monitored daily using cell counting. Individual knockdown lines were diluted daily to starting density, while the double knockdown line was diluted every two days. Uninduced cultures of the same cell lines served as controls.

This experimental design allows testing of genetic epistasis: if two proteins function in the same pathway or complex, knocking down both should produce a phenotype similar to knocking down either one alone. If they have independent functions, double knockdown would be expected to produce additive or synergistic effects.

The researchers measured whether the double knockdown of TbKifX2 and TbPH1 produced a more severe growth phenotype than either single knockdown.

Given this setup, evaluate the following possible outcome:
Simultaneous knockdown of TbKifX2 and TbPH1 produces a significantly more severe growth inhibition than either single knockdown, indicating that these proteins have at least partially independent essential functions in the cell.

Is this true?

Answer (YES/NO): NO